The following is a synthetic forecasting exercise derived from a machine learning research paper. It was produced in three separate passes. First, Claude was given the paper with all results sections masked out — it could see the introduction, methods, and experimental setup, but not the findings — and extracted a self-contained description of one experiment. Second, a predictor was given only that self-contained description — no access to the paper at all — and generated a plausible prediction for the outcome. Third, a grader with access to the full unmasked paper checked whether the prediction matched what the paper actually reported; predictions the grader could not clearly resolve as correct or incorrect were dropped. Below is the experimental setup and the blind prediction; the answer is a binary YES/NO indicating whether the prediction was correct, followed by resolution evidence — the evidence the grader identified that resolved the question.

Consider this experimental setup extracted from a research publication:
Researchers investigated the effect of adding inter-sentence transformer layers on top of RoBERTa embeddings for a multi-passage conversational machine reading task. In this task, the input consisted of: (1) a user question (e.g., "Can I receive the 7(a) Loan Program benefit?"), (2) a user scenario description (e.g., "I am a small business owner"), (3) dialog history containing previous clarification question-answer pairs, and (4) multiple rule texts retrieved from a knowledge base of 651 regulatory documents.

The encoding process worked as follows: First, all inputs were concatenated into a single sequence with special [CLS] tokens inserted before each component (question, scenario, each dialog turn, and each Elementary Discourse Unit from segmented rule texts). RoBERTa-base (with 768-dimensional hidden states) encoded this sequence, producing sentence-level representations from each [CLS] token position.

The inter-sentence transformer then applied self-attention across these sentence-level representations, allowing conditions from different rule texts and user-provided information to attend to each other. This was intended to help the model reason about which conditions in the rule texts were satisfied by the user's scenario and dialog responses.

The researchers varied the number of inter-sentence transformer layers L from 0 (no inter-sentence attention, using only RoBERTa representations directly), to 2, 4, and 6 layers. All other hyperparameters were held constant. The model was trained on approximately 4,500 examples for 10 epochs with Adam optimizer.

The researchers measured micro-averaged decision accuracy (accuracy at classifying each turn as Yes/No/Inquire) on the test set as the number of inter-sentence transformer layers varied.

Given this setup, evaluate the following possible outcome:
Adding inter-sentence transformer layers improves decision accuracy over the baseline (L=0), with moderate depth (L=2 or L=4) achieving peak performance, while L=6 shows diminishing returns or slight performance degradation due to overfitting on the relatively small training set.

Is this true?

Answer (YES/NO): YES